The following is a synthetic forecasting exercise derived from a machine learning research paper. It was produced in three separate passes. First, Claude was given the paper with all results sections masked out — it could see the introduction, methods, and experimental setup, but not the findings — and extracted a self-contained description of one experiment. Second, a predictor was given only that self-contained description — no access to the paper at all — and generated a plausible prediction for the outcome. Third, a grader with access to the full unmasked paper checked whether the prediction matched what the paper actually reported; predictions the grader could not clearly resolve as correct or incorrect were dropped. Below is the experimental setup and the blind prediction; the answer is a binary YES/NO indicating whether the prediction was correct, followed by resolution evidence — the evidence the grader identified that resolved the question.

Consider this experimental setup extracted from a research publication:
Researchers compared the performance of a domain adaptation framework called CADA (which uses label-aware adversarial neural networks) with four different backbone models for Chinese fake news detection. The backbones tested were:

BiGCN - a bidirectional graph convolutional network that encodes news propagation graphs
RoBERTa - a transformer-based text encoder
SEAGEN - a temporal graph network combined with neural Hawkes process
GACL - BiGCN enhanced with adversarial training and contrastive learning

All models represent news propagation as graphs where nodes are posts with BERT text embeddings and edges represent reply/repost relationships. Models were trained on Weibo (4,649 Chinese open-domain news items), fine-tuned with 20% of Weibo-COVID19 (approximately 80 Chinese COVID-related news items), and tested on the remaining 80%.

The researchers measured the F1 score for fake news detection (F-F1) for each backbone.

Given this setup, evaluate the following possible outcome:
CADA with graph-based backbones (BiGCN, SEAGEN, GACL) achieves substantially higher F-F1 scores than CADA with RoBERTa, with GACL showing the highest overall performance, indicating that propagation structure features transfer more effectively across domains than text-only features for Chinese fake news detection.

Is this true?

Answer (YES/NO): NO